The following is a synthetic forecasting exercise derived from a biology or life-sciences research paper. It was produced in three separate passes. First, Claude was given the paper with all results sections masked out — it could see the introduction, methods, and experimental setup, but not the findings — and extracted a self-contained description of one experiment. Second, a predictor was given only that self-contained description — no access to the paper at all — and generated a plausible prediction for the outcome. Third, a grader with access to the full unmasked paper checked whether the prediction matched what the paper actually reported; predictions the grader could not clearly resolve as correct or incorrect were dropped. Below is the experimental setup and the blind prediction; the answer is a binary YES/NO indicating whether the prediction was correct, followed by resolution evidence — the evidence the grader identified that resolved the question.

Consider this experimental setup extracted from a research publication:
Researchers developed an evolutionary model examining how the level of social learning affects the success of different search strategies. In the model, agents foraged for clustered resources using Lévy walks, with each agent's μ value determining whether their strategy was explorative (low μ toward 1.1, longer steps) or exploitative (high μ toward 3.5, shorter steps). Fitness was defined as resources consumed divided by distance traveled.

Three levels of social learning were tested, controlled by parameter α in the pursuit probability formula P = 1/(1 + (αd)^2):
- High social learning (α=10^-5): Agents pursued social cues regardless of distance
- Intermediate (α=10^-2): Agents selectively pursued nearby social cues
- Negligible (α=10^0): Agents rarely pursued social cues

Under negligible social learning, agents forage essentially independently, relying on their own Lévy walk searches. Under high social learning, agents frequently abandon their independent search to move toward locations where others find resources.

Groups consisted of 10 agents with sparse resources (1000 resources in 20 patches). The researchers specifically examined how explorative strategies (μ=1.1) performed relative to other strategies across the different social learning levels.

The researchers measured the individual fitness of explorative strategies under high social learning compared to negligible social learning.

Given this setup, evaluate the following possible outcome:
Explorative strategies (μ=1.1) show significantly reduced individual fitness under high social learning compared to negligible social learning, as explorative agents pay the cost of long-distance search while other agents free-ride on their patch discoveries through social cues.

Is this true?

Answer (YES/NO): YES